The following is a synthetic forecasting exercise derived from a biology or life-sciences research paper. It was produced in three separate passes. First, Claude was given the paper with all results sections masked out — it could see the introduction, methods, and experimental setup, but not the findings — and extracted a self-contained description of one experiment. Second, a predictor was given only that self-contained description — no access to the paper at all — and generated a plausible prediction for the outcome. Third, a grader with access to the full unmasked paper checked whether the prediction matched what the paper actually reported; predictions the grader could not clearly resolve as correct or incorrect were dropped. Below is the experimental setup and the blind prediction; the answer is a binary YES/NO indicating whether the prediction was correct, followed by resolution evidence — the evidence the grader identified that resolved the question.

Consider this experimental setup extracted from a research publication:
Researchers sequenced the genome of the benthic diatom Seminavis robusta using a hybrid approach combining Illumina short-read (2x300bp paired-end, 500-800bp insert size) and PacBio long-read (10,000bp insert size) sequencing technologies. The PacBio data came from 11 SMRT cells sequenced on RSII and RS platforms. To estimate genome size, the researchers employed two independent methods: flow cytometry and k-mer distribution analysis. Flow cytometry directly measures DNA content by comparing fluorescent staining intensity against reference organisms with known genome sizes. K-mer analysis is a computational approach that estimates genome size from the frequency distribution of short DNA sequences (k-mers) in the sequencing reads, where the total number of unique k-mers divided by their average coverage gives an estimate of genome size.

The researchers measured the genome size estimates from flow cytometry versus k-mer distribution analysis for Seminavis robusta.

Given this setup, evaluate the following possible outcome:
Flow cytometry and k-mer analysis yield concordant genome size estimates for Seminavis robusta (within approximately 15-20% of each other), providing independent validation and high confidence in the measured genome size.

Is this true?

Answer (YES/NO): NO